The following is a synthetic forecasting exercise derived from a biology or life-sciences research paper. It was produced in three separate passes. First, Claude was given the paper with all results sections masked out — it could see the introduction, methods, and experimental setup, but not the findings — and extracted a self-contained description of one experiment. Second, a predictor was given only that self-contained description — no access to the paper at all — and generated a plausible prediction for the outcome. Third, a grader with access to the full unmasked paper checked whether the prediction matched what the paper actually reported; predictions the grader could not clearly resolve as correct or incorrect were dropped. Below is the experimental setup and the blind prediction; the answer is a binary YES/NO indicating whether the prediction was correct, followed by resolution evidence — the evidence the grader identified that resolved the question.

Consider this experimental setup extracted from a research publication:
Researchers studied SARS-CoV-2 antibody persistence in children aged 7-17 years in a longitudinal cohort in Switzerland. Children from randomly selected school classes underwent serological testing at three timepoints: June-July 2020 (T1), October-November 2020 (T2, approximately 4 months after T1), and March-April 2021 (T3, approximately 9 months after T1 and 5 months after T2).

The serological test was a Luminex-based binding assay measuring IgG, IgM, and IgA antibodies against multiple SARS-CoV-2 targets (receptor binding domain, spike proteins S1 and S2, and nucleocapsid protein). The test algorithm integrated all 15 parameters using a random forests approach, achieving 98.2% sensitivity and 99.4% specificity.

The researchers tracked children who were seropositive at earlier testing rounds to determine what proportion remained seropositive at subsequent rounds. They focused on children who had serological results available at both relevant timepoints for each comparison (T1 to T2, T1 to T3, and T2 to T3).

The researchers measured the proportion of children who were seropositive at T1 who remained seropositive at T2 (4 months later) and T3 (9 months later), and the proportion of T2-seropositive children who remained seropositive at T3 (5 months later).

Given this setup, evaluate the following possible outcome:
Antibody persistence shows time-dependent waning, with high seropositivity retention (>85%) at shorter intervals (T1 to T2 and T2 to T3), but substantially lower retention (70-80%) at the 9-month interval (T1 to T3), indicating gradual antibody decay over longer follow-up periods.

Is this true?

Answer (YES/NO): NO